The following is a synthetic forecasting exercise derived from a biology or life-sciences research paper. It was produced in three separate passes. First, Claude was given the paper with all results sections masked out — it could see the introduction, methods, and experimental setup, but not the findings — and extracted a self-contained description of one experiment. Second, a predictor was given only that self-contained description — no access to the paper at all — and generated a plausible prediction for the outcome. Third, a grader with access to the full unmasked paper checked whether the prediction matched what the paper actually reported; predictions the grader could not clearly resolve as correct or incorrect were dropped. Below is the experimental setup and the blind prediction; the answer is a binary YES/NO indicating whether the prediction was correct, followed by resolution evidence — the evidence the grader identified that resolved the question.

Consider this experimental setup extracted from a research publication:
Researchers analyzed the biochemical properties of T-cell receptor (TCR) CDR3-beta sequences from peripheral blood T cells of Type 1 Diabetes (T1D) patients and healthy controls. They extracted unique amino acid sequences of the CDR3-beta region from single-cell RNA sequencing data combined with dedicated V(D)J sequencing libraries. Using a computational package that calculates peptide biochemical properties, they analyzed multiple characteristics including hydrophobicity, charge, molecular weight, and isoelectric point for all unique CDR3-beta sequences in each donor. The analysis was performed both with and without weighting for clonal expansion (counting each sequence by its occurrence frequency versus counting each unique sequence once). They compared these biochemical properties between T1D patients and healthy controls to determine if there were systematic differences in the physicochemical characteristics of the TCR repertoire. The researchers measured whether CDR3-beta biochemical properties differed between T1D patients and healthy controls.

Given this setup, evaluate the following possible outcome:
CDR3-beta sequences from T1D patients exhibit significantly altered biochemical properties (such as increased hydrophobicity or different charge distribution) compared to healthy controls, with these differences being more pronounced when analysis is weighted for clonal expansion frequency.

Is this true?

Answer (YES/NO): YES